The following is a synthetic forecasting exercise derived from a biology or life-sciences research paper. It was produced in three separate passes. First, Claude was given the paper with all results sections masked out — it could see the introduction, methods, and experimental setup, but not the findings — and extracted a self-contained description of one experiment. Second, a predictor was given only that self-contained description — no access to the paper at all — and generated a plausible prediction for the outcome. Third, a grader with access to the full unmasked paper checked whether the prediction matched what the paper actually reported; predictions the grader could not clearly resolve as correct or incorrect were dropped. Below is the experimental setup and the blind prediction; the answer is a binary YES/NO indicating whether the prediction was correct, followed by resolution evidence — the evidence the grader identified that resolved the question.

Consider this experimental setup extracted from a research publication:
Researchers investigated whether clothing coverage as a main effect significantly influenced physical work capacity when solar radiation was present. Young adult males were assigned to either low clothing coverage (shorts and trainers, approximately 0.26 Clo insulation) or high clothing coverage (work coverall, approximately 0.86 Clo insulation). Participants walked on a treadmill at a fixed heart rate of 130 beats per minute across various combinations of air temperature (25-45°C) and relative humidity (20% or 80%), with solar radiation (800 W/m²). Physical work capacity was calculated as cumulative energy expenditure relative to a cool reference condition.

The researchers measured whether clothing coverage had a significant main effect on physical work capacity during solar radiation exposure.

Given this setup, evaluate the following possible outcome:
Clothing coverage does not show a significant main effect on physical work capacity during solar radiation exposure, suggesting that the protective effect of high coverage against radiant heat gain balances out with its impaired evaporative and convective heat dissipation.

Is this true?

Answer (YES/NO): YES